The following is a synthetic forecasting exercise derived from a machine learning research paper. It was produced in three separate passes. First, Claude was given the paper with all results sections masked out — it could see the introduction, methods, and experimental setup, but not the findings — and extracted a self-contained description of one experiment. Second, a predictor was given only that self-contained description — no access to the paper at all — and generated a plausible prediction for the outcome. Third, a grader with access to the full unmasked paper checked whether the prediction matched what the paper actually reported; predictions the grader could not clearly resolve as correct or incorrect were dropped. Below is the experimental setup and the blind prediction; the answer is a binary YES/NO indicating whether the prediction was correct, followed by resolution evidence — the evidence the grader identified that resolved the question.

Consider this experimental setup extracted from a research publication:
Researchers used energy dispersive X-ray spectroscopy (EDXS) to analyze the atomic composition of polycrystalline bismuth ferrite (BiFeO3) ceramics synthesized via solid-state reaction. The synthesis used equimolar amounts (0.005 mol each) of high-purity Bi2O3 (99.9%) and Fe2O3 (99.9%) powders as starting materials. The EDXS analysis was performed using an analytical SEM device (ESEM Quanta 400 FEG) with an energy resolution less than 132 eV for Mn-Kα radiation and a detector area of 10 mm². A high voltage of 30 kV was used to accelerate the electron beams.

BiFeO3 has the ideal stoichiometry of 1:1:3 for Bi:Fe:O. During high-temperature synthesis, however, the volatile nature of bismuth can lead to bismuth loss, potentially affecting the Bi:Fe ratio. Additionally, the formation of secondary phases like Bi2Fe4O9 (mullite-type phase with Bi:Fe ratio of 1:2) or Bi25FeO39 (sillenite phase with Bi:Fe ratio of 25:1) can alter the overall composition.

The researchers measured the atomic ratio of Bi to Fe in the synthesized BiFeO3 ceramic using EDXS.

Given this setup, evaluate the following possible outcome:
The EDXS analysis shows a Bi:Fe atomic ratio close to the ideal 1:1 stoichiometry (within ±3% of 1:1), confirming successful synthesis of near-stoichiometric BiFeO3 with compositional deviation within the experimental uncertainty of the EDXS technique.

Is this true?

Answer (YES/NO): YES